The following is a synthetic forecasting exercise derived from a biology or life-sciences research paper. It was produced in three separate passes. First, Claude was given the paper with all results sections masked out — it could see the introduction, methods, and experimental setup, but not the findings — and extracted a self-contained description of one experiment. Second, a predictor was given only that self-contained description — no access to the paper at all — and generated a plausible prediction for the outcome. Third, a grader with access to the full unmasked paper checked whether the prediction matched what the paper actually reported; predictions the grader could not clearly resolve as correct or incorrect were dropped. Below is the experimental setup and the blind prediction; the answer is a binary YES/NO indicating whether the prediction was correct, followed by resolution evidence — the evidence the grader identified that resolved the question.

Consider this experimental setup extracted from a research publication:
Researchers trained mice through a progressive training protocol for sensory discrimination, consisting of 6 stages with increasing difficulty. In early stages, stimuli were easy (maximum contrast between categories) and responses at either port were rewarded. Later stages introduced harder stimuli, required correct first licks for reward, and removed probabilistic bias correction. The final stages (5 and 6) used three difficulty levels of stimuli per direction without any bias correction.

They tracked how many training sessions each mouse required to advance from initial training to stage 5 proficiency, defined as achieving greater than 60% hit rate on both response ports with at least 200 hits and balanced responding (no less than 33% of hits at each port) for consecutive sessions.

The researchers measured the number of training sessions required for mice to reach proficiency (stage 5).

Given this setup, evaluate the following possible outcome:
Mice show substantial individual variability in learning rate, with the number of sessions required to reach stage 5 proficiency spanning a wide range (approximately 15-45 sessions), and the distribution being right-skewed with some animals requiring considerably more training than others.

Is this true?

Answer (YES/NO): NO